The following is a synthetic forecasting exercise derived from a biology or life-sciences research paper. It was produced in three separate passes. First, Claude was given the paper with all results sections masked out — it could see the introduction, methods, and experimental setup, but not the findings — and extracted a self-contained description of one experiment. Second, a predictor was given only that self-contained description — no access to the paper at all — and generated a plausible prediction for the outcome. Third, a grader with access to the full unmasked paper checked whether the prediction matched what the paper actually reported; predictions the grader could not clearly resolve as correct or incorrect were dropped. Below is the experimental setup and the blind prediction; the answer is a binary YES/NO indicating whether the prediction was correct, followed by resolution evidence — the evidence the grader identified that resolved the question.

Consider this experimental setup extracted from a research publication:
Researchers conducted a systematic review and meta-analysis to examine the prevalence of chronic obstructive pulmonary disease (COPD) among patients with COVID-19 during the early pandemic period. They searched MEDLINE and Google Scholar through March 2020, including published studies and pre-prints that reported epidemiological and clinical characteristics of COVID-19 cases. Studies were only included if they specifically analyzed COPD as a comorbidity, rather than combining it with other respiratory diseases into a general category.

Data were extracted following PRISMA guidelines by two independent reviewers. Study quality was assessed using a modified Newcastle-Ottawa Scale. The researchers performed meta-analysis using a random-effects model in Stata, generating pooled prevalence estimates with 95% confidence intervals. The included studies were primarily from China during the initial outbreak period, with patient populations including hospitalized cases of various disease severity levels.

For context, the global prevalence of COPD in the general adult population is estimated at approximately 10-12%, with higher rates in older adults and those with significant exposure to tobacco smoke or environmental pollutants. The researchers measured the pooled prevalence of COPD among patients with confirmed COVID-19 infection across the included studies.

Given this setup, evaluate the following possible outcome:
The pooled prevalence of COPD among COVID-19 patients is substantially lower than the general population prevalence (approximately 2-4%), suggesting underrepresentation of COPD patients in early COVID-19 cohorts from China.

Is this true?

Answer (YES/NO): YES